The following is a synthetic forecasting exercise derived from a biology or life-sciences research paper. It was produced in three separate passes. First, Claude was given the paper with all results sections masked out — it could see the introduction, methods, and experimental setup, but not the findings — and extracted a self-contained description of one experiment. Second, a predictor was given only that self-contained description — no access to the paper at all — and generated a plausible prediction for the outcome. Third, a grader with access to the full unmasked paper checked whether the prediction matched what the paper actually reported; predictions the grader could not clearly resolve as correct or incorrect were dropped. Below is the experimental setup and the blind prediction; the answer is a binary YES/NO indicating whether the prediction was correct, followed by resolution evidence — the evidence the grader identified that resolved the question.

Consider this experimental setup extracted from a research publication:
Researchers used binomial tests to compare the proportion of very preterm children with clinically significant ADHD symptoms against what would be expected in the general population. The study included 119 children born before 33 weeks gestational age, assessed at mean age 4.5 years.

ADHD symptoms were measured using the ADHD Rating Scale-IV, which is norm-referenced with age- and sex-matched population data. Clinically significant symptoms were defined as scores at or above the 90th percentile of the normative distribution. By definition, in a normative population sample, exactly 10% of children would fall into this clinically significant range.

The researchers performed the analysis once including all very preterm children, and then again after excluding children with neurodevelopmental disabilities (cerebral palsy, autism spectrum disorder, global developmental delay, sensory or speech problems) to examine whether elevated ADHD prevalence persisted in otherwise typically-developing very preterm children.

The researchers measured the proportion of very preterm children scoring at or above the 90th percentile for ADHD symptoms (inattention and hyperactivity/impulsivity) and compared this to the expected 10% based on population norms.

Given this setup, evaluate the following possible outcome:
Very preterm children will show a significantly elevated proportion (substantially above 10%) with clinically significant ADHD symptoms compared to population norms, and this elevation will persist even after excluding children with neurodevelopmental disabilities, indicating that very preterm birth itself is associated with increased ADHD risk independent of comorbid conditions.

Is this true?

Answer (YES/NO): NO